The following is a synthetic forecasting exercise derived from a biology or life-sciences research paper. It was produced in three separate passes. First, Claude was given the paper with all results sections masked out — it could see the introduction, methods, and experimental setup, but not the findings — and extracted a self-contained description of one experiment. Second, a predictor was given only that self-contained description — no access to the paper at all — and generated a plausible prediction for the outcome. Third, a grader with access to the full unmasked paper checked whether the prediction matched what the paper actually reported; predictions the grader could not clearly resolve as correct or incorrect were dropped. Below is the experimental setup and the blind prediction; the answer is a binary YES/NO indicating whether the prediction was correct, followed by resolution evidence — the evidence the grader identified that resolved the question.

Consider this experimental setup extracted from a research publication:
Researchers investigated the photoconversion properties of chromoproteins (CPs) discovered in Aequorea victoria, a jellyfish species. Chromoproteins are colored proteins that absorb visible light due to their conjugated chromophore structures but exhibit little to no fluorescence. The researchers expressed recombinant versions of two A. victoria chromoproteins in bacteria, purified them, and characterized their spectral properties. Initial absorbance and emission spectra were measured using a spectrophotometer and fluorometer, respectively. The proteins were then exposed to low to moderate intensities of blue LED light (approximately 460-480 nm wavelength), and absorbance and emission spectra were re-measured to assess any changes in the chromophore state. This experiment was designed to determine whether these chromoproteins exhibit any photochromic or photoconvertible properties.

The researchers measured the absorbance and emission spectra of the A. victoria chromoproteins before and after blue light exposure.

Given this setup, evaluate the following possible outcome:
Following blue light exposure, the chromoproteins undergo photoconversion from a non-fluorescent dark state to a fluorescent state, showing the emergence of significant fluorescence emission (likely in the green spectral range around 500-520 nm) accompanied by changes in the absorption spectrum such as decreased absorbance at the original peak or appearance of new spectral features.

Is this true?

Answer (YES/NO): NO